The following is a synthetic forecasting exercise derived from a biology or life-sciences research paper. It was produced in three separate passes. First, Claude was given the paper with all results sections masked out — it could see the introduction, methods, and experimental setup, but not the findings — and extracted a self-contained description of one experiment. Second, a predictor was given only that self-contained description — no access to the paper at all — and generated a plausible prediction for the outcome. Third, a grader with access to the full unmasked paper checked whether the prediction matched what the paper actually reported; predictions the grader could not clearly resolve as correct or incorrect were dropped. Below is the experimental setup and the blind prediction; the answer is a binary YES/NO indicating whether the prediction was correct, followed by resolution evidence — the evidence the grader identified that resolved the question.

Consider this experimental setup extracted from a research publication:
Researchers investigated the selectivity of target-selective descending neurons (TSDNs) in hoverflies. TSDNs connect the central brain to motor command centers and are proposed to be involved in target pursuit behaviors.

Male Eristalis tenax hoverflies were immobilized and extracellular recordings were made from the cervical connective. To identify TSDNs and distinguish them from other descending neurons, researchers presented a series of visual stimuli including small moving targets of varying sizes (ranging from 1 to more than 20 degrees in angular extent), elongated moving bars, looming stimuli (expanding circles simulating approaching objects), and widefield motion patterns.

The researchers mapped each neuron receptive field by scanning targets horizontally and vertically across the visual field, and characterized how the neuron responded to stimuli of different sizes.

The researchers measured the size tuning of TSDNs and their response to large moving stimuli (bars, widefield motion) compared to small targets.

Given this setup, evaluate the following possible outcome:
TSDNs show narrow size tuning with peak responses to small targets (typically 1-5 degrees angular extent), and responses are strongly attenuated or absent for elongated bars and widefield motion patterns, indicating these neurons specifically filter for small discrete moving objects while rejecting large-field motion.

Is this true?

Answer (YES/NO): YES